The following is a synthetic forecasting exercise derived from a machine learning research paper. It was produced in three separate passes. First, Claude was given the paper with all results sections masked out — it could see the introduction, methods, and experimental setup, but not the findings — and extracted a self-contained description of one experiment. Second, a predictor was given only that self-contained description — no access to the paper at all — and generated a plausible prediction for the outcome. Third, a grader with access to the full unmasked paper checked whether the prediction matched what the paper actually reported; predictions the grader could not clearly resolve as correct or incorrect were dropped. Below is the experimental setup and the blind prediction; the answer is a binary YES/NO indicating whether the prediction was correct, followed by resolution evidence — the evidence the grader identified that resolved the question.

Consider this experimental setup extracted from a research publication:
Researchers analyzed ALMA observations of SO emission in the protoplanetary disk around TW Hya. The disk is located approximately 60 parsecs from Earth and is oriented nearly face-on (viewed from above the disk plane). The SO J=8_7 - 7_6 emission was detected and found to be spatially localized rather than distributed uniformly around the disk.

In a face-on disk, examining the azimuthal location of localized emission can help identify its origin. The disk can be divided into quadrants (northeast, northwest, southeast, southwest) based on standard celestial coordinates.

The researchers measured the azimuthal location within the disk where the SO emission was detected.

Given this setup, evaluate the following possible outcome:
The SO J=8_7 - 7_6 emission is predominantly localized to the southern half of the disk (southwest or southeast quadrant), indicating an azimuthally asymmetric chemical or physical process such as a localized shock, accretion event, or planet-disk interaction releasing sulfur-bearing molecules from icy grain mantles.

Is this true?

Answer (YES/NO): YES